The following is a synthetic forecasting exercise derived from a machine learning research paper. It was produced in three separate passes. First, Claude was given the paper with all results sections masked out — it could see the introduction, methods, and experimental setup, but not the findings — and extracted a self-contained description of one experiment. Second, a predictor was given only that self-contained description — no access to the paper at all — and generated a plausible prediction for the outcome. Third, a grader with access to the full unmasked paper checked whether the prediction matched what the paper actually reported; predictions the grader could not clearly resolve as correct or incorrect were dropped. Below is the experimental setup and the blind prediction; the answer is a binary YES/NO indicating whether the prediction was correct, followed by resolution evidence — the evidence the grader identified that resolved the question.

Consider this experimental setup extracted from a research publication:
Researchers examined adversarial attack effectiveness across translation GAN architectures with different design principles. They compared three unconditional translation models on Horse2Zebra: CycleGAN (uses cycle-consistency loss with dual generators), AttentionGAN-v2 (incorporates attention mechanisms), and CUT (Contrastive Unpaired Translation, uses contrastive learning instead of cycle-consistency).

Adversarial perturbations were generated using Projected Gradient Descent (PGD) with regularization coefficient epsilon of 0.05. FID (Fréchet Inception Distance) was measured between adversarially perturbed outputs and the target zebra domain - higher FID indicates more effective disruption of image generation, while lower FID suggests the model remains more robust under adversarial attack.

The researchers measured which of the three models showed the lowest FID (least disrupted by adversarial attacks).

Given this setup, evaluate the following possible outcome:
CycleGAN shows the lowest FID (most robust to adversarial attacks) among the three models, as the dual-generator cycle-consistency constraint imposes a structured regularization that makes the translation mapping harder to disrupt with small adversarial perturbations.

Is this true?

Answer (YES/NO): NO